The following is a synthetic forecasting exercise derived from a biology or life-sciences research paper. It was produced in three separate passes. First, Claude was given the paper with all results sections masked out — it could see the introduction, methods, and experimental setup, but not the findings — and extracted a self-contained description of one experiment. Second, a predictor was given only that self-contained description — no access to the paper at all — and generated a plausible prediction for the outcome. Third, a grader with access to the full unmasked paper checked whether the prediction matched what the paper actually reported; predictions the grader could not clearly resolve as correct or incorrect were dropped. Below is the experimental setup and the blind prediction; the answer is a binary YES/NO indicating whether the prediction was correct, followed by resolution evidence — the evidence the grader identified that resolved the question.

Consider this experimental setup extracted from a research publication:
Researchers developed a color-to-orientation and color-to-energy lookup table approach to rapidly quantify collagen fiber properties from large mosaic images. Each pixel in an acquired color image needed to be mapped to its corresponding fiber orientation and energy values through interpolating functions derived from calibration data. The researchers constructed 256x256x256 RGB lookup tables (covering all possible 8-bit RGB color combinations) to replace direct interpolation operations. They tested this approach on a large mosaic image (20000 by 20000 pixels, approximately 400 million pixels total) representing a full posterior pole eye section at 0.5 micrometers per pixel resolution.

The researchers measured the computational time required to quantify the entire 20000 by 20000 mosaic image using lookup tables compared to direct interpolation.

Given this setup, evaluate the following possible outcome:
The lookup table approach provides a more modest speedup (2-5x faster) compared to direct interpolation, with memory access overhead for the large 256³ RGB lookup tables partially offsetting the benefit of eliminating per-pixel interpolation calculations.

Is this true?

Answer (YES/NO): NO